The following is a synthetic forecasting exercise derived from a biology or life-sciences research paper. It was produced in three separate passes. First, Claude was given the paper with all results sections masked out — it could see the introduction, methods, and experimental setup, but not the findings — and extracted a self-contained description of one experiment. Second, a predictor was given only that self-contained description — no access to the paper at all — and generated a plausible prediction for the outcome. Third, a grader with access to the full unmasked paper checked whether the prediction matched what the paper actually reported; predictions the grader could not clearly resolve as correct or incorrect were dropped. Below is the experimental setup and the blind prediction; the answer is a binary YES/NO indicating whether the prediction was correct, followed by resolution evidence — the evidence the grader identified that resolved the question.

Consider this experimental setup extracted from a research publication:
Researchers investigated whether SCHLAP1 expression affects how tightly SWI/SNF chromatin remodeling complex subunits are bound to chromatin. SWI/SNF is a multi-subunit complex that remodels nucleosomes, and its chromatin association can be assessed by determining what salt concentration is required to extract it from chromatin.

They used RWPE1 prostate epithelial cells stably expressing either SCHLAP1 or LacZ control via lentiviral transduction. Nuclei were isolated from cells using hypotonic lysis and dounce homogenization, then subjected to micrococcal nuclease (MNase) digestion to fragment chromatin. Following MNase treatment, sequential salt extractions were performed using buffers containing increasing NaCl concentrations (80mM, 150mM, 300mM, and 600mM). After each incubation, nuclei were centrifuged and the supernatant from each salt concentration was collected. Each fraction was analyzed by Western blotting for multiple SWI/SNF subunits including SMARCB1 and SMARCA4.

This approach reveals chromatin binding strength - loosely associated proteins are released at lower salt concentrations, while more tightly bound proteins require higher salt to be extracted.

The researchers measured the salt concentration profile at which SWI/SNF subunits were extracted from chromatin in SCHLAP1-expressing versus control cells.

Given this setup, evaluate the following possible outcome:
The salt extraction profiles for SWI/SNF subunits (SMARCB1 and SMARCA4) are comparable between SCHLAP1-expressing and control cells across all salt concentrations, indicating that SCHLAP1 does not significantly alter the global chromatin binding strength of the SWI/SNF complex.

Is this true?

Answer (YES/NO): YES